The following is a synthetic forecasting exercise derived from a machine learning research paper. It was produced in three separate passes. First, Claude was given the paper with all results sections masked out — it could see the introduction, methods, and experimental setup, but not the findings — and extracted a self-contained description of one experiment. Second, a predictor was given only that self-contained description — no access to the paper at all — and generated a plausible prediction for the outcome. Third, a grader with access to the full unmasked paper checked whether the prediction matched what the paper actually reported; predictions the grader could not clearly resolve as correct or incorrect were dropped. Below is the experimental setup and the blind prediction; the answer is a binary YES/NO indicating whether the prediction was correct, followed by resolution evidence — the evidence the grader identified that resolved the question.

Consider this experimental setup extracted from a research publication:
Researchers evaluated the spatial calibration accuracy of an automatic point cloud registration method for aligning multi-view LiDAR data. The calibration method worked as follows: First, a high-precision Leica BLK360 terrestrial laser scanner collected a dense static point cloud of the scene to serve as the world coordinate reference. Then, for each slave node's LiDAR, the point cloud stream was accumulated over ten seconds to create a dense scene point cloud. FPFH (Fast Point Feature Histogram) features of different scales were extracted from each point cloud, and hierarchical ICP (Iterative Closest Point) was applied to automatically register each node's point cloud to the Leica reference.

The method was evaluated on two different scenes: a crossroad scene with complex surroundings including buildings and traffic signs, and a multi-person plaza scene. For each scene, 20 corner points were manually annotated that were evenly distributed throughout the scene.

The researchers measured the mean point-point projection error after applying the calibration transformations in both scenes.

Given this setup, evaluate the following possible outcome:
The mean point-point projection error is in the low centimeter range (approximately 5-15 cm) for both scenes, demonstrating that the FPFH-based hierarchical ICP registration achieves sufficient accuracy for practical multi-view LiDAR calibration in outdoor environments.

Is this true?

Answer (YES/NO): NO